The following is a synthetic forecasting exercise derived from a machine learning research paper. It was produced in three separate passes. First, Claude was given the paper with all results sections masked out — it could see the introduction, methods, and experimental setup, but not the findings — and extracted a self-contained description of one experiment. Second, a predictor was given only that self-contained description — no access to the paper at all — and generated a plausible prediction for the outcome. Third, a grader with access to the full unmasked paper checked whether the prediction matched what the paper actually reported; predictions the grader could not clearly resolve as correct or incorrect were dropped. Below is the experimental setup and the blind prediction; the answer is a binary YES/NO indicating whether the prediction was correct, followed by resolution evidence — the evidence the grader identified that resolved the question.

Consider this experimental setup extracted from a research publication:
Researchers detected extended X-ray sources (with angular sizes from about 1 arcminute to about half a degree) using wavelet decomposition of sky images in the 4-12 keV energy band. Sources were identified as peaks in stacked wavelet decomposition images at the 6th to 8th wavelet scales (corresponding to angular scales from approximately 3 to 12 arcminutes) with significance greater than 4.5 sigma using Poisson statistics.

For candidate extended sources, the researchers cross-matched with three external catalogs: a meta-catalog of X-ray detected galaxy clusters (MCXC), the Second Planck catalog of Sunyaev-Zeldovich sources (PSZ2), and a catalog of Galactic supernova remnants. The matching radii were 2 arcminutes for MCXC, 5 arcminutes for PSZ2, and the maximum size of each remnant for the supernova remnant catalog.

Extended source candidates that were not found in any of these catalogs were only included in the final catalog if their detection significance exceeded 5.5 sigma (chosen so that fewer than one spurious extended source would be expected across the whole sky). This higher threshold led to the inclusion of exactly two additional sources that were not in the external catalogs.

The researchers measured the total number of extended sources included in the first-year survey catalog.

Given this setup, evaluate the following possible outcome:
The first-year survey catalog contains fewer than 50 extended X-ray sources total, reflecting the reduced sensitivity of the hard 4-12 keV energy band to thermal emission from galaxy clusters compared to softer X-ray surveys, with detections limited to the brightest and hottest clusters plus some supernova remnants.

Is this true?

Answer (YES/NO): YES